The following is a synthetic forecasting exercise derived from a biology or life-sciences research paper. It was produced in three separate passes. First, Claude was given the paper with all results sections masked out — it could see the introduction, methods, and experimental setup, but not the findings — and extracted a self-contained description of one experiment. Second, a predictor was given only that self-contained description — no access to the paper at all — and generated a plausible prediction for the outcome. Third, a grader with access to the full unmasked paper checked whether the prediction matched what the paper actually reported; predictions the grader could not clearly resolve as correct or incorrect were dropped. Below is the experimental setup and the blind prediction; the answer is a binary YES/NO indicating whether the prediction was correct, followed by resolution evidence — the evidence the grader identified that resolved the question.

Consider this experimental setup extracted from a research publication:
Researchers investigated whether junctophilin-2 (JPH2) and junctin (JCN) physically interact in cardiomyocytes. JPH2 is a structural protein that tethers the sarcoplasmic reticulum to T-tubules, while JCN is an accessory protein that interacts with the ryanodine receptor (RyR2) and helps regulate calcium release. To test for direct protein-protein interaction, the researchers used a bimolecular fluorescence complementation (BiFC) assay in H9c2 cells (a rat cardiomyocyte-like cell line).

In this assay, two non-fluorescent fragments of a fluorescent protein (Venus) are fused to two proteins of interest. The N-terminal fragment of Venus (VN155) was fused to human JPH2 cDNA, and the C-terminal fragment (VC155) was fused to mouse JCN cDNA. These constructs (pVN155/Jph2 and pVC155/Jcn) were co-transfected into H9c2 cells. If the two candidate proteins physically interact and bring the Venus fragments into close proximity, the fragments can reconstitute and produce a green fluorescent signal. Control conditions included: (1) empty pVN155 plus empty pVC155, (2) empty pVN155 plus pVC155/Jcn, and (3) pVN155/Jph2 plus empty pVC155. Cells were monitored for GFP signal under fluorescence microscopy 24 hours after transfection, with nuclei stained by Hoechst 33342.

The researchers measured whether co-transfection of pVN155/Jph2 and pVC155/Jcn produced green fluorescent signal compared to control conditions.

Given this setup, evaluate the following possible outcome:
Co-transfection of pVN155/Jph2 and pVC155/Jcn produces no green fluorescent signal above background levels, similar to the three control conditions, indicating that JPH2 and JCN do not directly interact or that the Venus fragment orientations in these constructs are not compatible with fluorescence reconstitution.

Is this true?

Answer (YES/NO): NO